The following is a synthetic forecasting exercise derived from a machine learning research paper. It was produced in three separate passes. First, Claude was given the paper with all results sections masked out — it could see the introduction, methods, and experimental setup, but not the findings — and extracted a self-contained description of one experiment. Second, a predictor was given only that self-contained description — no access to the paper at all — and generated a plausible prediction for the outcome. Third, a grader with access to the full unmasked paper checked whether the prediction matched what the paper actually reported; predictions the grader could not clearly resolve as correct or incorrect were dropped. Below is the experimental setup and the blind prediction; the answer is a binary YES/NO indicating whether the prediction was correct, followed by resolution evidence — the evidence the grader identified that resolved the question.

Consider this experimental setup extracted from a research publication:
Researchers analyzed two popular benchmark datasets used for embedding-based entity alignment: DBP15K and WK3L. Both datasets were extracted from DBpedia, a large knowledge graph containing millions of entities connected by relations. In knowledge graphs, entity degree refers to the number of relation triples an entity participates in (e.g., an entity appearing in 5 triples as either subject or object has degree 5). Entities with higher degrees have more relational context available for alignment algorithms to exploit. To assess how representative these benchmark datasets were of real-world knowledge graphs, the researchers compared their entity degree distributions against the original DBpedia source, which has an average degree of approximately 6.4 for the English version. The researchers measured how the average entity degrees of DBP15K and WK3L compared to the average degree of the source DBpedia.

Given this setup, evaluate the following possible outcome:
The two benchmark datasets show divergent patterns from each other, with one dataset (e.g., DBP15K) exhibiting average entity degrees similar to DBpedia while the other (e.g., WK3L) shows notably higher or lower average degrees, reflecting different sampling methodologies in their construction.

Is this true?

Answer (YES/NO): NO